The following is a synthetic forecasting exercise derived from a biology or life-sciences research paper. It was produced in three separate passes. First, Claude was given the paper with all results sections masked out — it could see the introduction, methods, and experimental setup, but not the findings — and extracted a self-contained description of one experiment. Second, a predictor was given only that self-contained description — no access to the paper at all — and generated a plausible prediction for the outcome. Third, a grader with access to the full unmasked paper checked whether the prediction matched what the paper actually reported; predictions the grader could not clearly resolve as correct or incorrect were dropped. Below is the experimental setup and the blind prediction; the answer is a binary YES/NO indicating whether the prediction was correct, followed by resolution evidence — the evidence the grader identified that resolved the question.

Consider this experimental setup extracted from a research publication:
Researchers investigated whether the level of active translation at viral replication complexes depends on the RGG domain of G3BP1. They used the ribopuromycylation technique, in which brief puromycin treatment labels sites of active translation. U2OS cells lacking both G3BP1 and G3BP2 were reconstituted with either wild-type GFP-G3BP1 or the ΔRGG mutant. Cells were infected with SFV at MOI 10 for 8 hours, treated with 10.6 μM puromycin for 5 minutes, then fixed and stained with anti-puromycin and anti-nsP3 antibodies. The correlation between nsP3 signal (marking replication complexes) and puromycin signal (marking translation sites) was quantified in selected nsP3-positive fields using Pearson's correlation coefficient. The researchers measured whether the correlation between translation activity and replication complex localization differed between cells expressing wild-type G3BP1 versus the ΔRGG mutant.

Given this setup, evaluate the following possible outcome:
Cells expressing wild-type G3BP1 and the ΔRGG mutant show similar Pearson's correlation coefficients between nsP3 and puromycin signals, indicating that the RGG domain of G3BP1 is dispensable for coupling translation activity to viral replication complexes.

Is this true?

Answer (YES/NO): NO